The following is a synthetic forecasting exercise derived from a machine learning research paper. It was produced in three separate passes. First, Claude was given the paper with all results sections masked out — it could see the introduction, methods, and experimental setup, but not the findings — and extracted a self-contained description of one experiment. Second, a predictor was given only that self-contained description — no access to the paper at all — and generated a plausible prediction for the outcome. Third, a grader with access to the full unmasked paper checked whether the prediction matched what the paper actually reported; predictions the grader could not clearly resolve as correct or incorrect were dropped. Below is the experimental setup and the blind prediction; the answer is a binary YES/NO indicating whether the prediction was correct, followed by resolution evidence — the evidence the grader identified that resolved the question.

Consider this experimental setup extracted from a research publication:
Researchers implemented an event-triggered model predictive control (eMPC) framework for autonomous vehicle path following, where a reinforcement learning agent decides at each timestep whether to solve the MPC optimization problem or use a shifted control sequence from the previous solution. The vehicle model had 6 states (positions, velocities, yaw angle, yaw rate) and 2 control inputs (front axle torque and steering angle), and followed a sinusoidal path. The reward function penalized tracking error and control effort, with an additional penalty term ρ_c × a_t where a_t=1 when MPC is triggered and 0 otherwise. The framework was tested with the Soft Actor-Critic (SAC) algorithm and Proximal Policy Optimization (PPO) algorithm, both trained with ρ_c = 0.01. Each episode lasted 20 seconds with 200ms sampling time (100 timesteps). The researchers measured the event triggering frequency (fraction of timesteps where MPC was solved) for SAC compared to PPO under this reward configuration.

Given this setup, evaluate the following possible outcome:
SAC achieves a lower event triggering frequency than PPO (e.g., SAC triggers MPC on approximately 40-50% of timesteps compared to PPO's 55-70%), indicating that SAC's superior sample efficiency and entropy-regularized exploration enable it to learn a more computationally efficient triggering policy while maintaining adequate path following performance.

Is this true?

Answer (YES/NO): NO